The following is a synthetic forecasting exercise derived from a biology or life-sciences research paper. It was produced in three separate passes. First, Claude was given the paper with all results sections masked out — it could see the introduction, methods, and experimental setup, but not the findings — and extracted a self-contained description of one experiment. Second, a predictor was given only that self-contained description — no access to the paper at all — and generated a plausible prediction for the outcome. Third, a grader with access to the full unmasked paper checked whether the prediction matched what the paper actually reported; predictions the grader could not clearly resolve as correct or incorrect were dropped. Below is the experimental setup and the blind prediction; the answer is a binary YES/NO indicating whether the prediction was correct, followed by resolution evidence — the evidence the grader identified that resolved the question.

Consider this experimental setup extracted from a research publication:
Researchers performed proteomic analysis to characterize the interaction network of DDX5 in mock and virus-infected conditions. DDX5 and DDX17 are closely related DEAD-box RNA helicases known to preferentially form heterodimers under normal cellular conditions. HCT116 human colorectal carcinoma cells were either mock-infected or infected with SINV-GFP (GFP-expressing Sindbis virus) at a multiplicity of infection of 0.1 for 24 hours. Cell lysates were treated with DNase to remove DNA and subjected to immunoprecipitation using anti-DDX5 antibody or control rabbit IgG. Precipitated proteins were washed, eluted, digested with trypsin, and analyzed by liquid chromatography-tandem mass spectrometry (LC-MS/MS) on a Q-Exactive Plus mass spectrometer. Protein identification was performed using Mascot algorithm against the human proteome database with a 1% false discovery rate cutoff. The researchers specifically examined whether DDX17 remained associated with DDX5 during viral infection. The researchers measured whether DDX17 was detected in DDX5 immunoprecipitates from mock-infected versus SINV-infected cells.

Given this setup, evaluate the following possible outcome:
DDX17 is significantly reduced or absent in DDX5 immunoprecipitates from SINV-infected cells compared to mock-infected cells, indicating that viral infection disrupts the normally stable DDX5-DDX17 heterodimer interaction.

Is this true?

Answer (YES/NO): NO